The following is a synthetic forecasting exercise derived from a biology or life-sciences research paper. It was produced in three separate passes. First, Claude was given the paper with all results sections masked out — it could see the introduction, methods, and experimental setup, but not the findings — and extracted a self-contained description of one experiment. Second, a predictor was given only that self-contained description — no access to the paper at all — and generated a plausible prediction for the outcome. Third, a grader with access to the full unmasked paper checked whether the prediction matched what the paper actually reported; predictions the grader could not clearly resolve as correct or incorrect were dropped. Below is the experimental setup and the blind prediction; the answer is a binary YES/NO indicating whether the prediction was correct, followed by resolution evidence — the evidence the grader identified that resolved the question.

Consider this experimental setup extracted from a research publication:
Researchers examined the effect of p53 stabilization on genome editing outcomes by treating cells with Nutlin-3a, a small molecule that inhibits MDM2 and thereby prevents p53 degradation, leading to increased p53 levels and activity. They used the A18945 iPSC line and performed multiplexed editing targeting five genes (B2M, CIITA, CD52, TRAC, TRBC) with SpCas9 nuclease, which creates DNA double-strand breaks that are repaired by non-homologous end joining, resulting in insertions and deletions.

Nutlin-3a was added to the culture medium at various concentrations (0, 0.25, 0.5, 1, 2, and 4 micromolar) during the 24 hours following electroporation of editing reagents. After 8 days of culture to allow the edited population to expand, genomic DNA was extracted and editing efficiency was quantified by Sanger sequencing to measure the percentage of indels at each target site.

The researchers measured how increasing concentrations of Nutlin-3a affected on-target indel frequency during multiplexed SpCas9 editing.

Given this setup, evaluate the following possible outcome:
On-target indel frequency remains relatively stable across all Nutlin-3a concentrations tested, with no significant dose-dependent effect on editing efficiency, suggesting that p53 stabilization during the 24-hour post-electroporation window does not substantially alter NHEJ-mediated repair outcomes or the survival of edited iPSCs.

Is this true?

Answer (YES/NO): NO